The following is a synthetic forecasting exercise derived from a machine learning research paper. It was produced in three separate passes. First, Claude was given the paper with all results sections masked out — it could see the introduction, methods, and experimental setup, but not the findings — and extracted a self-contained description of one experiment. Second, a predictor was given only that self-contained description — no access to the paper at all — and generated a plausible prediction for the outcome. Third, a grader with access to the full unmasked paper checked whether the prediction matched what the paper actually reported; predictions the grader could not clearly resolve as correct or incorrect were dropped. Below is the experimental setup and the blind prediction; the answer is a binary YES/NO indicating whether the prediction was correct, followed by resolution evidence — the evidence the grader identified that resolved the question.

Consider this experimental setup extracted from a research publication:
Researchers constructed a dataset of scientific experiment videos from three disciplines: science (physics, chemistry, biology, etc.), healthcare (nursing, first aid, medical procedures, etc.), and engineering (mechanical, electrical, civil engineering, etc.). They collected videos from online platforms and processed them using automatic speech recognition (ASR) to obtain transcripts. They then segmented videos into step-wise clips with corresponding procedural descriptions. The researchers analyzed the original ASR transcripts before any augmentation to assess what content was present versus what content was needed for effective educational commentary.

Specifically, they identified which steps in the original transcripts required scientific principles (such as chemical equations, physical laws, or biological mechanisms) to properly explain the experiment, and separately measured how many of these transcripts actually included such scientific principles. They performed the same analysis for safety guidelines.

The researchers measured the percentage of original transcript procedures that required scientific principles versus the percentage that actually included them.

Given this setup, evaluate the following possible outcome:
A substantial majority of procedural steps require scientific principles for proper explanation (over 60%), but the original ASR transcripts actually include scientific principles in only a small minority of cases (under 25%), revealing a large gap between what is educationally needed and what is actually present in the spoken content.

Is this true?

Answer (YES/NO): NO